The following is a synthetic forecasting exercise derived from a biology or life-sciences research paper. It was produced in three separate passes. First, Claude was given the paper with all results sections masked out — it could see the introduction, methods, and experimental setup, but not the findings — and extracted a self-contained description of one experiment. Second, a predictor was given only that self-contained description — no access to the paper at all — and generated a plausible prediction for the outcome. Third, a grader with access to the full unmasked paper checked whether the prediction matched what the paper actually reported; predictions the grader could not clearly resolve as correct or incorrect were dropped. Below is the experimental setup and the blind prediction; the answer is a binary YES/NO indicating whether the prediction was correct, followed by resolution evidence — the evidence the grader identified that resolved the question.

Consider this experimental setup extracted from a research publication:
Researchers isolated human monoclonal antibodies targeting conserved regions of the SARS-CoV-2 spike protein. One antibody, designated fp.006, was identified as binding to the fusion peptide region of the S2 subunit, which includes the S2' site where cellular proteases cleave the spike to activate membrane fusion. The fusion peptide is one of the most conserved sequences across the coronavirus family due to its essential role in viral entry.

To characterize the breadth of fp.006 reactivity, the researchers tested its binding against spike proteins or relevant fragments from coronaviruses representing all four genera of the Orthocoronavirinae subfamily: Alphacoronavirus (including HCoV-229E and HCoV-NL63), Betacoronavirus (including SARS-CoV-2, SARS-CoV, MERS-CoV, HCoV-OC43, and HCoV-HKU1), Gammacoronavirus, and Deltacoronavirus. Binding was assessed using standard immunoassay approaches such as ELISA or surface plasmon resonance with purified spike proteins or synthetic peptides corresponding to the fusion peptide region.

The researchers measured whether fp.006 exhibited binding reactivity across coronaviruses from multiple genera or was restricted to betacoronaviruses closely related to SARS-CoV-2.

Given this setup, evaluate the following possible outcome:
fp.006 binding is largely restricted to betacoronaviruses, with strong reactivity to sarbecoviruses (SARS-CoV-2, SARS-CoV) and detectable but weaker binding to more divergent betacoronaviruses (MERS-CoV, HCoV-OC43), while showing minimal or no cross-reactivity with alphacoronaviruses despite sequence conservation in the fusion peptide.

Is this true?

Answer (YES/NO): NO